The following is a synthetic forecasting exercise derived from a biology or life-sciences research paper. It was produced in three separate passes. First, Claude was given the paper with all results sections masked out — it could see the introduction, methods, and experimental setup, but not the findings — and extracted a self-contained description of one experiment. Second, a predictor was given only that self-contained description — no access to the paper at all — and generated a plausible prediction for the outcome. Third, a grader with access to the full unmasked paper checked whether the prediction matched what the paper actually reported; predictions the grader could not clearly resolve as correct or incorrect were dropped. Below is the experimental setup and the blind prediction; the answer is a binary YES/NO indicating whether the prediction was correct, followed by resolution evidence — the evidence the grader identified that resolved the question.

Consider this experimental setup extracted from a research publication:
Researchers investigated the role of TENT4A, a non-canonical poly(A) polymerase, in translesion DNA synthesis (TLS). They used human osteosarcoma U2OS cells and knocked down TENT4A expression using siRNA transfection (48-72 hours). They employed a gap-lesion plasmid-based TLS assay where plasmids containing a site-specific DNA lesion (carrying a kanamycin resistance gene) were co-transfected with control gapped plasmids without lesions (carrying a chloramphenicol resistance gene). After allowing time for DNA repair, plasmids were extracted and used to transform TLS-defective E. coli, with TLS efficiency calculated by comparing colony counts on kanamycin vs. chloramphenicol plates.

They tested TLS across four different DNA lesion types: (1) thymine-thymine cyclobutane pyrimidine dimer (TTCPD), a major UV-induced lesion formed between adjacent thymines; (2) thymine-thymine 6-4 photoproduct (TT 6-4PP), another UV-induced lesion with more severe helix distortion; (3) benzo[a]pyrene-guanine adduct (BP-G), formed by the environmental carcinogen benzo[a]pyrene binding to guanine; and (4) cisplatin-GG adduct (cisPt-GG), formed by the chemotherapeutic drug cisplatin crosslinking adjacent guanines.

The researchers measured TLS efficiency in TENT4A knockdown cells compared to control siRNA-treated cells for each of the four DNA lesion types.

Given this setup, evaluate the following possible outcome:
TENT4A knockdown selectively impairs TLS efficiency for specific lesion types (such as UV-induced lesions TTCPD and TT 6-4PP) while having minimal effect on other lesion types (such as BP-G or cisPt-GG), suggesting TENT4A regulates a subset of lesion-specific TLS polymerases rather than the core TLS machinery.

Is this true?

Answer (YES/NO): NO